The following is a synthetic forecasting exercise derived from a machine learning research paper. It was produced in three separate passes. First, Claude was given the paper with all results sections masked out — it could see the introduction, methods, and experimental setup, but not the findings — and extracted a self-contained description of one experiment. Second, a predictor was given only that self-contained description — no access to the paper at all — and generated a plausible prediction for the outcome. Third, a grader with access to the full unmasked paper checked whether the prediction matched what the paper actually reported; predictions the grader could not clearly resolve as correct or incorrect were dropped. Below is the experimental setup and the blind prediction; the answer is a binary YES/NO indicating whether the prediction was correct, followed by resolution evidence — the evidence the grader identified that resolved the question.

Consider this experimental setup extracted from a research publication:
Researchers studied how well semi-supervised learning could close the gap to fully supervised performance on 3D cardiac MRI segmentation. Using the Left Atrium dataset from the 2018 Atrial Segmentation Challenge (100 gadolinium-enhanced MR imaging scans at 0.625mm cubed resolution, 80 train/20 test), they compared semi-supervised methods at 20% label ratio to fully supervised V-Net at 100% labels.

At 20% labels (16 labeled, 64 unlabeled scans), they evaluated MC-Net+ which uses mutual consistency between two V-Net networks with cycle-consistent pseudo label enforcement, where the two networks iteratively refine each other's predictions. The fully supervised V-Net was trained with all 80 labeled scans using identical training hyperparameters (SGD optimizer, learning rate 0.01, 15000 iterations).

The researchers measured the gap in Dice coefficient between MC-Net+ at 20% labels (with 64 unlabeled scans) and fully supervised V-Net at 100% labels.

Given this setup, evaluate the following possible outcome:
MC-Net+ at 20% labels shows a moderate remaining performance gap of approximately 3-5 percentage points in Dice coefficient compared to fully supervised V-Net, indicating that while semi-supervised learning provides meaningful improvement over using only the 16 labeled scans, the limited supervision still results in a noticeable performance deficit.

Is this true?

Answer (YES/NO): NO